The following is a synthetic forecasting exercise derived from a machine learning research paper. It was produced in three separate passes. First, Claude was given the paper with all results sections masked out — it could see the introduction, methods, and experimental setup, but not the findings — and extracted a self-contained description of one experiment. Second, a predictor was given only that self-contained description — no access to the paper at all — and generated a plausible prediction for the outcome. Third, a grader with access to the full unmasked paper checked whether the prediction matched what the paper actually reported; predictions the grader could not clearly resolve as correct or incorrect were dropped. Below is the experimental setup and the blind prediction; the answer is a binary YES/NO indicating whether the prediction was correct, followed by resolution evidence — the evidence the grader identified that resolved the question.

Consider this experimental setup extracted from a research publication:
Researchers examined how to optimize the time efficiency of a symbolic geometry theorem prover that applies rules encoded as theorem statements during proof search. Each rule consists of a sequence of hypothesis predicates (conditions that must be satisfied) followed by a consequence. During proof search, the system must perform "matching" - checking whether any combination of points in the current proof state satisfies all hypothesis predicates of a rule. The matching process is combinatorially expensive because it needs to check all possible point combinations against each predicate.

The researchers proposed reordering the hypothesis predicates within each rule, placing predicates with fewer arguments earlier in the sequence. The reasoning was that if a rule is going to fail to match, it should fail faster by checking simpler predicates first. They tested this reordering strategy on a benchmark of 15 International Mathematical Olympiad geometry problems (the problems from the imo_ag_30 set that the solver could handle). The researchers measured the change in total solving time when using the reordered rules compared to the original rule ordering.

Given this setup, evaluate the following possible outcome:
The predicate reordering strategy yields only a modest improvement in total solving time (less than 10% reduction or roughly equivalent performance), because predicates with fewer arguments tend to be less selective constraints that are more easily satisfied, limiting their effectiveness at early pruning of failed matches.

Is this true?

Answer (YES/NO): NO